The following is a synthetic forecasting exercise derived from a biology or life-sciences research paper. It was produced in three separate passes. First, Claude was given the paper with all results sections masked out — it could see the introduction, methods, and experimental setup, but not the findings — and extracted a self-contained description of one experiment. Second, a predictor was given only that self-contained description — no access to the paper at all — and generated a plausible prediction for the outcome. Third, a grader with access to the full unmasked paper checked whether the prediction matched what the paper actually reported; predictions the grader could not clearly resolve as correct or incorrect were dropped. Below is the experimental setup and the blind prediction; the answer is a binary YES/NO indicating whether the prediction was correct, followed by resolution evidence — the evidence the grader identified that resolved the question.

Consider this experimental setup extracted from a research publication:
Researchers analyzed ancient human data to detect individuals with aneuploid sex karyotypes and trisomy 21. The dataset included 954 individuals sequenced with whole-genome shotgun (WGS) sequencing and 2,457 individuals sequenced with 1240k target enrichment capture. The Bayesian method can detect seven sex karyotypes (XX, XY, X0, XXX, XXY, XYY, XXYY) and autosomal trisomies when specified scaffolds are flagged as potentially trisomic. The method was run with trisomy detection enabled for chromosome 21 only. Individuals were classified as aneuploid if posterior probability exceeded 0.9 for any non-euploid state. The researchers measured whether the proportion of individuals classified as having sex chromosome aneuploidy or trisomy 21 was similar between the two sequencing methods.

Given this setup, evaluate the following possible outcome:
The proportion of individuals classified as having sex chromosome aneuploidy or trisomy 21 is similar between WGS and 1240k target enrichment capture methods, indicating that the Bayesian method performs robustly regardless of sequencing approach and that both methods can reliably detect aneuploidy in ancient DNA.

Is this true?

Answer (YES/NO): NO